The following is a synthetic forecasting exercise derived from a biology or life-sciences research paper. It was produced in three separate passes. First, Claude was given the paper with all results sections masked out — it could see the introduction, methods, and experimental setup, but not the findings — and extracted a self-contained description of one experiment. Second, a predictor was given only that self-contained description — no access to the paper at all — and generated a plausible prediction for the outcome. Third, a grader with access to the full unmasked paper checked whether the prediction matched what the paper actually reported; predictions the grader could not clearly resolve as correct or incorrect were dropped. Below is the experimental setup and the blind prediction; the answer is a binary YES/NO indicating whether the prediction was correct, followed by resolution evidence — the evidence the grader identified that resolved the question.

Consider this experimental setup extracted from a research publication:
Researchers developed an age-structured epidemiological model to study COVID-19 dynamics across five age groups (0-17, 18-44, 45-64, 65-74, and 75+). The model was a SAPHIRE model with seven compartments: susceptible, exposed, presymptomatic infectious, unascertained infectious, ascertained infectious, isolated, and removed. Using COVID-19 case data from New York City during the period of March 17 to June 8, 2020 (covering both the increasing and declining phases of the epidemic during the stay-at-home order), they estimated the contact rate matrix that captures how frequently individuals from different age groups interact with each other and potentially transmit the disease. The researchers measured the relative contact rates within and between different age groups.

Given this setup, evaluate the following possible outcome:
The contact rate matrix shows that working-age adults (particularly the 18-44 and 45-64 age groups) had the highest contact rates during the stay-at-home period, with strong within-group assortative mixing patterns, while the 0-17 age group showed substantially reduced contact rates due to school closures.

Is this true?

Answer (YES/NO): NO